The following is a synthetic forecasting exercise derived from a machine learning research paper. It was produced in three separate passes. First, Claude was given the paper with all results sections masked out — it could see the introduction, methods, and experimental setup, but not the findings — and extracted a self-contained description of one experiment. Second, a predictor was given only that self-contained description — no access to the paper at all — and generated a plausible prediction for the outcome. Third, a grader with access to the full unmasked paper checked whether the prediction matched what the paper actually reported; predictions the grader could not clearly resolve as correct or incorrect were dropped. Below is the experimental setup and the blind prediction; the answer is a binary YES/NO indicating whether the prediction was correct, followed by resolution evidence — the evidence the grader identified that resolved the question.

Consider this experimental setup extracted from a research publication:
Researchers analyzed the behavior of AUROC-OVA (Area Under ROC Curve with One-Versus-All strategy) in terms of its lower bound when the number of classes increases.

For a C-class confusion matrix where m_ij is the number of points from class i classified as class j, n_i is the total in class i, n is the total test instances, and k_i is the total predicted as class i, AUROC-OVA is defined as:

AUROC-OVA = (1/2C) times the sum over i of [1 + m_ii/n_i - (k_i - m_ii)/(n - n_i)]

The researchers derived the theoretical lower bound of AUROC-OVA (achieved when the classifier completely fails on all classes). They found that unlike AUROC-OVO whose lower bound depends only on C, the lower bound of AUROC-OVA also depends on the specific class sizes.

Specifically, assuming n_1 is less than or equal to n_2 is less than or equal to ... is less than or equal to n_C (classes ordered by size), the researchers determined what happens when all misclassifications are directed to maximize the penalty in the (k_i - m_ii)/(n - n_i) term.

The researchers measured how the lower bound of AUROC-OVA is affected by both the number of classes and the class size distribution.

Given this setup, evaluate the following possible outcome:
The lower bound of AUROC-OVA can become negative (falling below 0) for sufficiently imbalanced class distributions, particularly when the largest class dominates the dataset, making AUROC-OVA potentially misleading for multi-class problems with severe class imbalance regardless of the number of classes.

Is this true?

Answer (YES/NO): NO